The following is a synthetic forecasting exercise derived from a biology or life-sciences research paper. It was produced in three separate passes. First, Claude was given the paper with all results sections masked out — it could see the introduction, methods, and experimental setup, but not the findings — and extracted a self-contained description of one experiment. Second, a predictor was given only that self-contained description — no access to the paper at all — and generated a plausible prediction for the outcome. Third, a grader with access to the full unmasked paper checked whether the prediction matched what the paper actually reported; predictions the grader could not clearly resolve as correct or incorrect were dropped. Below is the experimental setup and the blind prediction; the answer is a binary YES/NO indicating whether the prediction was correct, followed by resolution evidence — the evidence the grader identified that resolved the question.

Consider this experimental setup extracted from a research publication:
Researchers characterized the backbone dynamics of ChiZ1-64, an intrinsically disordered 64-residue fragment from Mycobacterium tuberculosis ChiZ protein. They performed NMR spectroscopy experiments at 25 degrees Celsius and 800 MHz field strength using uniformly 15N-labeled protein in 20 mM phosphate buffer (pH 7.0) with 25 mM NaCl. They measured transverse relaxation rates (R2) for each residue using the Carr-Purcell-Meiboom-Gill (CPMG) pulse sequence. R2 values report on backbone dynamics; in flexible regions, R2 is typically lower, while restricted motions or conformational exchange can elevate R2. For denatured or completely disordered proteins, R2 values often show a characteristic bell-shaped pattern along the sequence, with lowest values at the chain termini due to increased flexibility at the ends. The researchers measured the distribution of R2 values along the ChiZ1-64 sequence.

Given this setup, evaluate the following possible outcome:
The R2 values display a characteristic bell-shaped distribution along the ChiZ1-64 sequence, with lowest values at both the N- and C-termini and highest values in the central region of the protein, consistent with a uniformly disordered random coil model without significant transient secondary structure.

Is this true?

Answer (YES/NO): NO